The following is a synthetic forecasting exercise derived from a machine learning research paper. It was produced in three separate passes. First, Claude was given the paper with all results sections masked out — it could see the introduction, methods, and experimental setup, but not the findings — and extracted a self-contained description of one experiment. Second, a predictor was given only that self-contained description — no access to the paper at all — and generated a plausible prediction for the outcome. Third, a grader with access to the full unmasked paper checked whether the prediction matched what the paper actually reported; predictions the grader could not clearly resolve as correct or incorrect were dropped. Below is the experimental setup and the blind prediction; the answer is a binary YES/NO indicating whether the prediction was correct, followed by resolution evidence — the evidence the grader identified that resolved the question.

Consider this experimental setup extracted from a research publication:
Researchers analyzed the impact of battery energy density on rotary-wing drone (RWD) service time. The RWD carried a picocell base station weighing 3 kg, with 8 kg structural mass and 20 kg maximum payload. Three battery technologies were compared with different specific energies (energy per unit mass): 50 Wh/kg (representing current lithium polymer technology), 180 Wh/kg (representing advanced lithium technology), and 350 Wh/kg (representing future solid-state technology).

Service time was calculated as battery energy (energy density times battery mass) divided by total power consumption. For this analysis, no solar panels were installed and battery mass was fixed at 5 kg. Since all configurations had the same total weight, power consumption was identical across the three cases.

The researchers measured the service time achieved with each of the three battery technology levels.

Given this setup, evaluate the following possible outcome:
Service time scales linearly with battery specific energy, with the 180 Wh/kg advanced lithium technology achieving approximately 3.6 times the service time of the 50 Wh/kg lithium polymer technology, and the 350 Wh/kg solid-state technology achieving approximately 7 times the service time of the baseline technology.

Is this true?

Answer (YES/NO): YES